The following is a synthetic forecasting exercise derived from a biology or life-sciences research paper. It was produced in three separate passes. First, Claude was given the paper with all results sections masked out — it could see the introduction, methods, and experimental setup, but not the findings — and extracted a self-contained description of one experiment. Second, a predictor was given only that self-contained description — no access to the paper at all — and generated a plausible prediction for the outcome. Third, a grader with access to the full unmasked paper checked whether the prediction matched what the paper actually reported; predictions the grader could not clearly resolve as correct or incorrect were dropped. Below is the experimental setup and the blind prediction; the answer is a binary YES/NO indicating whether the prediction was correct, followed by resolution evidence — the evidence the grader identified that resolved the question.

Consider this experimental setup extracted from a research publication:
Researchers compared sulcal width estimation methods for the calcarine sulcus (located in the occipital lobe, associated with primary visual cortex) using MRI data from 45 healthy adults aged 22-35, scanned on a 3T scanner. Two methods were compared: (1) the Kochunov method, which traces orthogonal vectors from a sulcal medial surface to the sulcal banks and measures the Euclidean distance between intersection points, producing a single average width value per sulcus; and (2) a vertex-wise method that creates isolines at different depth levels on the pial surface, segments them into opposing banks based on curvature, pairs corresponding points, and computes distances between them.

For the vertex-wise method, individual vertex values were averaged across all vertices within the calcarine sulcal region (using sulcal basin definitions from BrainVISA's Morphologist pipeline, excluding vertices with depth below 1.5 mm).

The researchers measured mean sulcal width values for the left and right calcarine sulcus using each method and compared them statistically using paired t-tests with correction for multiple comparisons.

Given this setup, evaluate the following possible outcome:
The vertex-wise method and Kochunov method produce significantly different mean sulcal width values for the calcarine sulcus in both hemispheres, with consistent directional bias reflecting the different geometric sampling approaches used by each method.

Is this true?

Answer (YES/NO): YES